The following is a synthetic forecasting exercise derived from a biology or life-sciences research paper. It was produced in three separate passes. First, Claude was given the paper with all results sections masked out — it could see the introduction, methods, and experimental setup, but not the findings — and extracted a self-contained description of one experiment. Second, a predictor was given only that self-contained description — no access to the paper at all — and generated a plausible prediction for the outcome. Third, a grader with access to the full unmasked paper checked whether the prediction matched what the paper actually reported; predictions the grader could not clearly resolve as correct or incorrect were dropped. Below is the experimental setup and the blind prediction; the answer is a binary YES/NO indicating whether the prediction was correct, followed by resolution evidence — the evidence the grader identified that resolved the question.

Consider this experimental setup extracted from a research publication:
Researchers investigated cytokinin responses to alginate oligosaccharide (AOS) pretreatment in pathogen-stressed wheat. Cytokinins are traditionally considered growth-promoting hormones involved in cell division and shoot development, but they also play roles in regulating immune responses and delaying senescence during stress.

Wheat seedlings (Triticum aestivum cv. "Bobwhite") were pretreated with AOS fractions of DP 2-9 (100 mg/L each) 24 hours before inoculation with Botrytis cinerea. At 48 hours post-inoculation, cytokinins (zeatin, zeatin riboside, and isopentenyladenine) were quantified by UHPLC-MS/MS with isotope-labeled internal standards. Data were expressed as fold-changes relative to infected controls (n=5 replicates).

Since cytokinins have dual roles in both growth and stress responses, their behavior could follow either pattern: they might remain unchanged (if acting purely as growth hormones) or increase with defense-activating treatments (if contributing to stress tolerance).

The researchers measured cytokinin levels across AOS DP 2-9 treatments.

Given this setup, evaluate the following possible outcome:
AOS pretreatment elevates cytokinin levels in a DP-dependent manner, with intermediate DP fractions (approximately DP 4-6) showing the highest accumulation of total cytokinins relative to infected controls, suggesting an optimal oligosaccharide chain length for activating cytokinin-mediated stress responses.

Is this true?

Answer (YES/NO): YES